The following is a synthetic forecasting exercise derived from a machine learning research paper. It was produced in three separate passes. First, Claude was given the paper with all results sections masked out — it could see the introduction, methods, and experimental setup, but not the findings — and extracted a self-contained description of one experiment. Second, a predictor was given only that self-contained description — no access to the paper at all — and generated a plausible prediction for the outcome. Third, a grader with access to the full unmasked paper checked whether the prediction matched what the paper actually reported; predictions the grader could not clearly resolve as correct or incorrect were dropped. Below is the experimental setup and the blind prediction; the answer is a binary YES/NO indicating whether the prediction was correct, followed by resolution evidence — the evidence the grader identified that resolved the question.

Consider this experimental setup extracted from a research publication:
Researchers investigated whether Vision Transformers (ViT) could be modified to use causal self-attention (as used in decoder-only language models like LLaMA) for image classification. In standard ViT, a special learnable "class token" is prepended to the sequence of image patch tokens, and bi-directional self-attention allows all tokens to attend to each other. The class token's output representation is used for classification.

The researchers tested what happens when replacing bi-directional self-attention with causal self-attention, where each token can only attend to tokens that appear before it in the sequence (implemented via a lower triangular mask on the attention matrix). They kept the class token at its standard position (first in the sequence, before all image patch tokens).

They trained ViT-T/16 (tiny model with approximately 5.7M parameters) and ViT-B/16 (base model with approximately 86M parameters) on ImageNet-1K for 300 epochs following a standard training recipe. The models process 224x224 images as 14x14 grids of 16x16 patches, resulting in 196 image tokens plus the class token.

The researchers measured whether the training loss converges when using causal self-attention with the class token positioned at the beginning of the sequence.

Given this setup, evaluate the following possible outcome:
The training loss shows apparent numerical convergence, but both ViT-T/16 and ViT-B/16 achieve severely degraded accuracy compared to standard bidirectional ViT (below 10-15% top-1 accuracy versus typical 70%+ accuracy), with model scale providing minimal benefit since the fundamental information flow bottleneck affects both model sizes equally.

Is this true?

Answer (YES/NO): NO